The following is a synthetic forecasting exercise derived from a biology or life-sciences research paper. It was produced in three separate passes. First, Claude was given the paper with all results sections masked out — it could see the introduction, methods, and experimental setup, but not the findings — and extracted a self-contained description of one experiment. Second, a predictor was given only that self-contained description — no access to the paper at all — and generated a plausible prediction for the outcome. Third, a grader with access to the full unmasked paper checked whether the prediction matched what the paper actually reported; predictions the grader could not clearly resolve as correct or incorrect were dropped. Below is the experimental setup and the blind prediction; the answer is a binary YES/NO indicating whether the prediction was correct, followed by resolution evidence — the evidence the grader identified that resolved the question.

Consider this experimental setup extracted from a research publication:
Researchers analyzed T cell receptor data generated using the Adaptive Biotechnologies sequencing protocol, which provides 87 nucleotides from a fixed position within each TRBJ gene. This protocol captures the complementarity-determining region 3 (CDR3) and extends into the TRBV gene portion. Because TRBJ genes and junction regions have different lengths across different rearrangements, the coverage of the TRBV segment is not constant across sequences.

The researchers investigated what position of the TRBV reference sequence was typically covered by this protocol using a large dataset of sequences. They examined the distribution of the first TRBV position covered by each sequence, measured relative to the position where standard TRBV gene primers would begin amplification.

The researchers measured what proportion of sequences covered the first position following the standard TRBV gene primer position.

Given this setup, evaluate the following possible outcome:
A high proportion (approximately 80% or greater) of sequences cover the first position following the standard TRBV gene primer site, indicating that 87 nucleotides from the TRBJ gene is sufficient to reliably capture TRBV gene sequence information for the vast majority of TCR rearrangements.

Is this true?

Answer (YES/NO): YES